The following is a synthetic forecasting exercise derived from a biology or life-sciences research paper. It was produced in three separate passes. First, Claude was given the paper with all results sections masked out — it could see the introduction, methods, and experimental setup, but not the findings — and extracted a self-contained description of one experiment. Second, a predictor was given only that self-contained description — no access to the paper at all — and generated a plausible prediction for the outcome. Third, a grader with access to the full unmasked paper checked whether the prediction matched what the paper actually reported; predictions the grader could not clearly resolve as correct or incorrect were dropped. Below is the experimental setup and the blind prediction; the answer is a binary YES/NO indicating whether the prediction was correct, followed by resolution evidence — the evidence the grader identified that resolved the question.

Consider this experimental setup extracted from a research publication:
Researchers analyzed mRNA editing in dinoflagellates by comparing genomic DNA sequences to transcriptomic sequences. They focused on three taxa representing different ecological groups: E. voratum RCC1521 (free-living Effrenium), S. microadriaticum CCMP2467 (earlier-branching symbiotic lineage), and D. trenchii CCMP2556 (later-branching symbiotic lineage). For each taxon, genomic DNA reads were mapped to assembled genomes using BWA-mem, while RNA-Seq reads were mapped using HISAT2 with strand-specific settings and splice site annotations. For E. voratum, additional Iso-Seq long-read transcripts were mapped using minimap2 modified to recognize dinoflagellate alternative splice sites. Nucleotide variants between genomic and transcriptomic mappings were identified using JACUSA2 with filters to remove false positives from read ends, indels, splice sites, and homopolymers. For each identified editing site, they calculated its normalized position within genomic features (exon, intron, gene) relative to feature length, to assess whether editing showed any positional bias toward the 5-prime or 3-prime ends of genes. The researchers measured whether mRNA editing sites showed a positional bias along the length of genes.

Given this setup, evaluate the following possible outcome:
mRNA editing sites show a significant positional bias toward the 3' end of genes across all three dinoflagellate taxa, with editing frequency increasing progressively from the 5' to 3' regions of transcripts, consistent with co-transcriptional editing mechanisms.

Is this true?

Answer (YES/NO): NO